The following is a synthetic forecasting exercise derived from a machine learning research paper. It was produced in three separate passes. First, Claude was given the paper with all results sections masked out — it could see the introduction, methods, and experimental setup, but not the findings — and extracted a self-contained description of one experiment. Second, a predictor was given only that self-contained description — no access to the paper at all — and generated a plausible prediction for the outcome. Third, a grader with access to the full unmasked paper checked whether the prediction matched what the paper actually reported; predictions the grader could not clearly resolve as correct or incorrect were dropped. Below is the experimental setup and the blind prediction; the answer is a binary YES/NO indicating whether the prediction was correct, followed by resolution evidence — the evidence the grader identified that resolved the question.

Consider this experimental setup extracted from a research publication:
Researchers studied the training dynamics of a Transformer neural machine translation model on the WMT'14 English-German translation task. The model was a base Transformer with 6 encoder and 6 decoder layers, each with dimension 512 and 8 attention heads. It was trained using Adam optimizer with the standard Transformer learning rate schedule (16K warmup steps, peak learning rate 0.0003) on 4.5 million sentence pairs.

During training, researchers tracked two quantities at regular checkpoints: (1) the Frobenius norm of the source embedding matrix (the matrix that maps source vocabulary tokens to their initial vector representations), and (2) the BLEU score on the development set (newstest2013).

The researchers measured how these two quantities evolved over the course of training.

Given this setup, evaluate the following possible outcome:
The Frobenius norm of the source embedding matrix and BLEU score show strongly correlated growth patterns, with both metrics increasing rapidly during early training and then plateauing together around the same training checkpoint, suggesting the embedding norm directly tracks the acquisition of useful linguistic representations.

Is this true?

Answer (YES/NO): YES